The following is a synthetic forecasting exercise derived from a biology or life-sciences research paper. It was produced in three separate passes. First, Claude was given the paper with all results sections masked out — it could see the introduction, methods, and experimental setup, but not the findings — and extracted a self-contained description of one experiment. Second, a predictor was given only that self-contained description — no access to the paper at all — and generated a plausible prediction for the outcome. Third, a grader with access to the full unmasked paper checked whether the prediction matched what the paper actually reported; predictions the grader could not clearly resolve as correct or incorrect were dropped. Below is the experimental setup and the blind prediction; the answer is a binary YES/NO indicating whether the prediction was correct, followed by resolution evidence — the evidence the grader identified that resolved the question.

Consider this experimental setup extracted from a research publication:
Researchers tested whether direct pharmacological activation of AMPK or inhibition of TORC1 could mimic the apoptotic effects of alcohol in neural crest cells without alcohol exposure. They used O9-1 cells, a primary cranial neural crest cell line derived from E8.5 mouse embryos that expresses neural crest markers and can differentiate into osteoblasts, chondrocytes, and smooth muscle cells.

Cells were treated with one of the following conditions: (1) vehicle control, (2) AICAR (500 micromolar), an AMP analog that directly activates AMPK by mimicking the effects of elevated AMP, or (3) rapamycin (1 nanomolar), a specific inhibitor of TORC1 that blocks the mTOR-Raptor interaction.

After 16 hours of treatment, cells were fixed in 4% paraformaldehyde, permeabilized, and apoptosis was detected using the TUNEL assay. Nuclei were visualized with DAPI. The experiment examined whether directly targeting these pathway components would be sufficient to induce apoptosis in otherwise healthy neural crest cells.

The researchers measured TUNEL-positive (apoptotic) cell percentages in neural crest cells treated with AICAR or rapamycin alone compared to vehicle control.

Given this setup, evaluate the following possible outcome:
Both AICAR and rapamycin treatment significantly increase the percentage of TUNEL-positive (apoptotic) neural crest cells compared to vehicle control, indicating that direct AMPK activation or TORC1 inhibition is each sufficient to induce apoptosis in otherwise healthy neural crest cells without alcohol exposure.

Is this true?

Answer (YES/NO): NO